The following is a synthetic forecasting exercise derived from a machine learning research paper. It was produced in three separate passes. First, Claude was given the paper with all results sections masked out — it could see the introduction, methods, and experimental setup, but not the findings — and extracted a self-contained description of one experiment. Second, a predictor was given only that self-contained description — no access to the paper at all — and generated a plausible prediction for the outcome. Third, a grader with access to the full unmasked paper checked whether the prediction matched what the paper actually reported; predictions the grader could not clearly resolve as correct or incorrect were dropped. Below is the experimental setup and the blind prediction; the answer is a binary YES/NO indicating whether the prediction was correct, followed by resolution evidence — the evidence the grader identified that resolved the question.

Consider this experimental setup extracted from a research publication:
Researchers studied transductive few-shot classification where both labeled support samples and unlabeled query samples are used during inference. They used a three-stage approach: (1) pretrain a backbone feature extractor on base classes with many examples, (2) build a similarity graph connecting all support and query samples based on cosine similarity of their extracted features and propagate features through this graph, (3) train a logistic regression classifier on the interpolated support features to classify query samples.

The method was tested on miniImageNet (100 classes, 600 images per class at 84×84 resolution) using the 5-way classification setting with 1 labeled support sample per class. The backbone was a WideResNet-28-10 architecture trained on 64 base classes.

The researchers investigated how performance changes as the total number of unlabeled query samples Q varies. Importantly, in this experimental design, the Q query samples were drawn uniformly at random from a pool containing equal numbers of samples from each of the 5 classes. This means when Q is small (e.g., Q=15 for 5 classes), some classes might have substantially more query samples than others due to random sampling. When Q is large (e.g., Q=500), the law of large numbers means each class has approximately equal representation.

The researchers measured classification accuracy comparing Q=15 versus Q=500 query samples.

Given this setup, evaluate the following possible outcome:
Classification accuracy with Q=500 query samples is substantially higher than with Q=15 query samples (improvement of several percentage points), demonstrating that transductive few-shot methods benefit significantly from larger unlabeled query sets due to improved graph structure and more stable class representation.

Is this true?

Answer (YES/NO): YES